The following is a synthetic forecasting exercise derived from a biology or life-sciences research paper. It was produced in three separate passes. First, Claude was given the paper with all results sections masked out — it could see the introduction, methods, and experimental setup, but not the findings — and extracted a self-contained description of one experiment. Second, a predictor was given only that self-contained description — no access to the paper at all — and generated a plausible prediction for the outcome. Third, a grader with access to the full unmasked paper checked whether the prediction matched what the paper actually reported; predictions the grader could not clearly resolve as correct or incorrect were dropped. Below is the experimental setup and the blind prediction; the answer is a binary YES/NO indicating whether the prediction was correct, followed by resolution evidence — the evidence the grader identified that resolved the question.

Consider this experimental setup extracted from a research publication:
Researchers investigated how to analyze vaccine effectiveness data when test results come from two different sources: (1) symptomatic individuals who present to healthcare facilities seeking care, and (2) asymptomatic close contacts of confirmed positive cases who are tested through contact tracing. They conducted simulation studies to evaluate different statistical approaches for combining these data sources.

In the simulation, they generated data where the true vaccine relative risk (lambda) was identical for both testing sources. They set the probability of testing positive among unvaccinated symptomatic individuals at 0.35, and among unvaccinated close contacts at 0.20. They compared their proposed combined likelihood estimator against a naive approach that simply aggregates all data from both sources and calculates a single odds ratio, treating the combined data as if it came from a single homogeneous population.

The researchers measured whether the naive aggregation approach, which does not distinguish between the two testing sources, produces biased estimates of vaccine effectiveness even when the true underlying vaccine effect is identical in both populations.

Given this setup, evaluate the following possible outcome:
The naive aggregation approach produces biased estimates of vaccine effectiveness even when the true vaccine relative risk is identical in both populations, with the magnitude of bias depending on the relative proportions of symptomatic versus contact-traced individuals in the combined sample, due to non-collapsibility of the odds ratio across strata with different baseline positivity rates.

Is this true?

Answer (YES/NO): NO